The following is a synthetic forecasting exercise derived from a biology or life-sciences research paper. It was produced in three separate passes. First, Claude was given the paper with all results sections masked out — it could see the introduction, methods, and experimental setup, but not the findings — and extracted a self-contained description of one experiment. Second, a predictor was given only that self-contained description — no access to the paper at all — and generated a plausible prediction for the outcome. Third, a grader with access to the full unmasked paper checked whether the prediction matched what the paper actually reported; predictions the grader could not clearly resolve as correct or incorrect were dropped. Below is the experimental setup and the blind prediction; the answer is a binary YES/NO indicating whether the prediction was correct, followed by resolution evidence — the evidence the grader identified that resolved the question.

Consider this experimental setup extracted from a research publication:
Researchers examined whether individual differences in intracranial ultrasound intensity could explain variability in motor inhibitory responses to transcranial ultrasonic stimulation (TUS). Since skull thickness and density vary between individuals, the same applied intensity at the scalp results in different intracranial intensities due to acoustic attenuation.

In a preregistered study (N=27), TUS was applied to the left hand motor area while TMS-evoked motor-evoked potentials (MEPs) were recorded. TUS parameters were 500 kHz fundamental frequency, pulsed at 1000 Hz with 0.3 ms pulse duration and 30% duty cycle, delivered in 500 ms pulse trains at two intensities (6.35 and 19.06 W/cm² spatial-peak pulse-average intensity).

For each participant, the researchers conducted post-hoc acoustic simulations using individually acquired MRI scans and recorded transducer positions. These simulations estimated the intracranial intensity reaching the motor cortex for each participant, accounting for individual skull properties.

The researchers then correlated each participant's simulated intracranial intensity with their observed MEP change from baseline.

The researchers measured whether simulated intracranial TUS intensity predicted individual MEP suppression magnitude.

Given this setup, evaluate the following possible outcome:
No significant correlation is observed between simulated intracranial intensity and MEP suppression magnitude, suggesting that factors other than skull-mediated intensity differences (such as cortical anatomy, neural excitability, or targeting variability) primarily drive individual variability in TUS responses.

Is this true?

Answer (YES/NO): YES